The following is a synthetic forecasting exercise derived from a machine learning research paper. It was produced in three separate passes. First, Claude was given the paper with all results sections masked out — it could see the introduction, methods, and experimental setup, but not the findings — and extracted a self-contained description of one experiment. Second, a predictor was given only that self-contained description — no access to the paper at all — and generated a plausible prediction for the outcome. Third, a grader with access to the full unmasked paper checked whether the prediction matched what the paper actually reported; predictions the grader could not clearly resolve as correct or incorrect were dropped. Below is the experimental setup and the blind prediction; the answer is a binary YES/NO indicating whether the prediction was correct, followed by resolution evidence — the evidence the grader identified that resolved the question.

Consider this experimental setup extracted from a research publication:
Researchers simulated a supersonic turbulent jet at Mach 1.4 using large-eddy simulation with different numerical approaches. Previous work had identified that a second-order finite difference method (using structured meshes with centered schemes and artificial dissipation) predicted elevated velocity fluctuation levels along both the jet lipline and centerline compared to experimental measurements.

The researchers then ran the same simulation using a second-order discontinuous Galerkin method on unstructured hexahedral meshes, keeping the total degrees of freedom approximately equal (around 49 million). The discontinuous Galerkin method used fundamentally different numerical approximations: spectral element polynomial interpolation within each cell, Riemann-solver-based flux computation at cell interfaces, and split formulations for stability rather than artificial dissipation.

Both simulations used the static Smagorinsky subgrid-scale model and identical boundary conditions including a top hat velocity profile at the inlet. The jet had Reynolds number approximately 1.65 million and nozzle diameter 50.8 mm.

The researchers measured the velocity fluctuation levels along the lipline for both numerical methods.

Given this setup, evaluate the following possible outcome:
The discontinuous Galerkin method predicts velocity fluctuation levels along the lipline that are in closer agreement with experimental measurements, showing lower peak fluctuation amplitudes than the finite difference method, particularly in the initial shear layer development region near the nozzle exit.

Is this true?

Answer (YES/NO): YES